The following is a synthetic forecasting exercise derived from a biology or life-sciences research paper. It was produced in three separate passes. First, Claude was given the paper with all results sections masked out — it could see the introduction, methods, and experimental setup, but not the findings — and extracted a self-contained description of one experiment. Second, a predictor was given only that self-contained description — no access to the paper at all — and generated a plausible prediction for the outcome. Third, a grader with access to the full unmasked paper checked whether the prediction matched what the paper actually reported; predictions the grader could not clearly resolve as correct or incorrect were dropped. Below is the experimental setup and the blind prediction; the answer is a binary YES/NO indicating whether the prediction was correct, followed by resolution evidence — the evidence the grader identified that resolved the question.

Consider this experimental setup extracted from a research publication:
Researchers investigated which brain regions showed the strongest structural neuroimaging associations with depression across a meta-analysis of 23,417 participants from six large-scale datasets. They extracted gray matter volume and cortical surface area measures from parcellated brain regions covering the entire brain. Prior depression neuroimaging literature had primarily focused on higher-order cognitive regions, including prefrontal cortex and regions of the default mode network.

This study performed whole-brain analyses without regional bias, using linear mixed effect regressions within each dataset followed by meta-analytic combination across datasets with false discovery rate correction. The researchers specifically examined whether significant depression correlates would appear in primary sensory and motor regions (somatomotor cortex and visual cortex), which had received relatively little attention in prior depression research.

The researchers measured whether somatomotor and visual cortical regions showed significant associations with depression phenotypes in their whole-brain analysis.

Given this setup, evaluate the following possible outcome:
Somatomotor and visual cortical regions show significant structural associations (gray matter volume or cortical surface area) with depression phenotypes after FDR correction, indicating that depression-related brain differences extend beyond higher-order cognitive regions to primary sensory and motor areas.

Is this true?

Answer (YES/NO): YES